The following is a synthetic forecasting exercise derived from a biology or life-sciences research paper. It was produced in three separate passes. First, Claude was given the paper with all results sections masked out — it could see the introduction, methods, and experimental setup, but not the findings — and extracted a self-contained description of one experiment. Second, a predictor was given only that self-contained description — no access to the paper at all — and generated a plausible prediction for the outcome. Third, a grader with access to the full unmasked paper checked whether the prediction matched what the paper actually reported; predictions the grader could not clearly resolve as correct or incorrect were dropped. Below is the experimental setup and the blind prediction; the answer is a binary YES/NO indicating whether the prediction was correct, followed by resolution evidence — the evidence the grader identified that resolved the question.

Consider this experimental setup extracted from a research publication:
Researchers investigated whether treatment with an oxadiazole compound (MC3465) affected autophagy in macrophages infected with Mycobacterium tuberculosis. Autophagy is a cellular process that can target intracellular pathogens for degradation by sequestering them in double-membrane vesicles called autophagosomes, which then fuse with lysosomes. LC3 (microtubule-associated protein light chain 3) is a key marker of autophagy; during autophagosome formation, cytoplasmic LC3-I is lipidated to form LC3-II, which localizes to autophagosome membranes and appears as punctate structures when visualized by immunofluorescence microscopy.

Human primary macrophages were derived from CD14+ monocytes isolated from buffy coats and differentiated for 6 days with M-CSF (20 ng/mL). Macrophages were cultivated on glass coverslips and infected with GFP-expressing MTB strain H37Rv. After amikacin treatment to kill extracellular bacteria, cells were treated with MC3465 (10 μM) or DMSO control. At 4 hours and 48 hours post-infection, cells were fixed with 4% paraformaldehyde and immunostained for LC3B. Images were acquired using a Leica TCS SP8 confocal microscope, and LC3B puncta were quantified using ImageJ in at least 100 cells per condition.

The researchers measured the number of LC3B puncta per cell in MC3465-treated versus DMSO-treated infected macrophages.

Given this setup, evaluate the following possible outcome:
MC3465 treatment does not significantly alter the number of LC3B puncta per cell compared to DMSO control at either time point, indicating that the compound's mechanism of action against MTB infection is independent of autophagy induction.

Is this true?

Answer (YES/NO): YES